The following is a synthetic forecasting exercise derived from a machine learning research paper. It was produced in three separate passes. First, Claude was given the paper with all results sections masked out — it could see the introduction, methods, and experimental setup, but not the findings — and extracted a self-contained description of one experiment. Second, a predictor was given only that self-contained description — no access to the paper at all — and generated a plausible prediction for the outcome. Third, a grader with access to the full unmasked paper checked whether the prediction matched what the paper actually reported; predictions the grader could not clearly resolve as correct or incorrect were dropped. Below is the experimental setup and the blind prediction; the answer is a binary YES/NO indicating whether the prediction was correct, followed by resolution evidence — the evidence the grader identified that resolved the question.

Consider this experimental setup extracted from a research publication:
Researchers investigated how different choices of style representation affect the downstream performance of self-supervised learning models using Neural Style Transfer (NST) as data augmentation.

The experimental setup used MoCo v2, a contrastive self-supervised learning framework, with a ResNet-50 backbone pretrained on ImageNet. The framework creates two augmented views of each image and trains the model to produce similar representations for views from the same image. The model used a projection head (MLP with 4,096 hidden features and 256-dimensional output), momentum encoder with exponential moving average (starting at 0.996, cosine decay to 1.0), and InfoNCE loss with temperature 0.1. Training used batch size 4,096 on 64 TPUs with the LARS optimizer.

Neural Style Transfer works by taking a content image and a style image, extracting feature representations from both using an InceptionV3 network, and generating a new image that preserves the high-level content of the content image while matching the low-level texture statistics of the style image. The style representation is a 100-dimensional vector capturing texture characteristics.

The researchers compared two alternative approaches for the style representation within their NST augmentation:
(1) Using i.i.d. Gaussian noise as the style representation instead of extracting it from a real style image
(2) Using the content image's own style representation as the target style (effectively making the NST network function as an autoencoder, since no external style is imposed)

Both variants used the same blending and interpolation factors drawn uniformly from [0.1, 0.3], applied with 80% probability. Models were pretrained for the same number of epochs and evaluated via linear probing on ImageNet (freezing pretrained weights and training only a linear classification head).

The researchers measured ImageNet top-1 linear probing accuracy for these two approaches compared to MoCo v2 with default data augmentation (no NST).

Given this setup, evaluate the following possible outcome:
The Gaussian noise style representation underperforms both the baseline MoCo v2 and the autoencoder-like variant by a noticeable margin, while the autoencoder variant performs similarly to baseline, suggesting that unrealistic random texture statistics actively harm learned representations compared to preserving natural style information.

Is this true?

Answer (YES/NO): NO